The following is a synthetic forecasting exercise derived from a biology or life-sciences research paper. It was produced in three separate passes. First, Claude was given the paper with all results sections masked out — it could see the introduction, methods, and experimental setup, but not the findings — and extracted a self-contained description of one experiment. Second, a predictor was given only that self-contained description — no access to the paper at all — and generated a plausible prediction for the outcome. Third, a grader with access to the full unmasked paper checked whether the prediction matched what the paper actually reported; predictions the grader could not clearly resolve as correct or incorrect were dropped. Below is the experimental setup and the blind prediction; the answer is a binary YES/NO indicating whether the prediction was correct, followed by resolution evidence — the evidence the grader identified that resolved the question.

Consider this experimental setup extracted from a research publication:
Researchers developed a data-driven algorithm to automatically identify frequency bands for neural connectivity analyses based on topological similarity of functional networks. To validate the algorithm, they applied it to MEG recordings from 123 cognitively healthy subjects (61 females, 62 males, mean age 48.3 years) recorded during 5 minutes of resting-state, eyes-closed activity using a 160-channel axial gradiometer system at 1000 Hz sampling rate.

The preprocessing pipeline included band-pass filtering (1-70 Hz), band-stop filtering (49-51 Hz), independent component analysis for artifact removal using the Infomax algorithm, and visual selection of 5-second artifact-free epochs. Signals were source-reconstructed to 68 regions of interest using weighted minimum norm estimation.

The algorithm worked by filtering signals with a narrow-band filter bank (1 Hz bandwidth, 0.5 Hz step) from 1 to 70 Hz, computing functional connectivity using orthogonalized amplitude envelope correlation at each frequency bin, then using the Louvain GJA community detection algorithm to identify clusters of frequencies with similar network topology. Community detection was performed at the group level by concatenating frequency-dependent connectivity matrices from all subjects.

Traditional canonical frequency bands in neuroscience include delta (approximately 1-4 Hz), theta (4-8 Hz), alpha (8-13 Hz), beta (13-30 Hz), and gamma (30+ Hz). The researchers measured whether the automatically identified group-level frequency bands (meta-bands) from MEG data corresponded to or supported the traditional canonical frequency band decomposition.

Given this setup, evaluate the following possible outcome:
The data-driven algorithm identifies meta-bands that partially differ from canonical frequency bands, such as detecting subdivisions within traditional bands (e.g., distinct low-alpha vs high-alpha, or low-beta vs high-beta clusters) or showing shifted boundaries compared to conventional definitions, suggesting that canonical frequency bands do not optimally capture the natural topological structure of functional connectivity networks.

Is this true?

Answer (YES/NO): NO